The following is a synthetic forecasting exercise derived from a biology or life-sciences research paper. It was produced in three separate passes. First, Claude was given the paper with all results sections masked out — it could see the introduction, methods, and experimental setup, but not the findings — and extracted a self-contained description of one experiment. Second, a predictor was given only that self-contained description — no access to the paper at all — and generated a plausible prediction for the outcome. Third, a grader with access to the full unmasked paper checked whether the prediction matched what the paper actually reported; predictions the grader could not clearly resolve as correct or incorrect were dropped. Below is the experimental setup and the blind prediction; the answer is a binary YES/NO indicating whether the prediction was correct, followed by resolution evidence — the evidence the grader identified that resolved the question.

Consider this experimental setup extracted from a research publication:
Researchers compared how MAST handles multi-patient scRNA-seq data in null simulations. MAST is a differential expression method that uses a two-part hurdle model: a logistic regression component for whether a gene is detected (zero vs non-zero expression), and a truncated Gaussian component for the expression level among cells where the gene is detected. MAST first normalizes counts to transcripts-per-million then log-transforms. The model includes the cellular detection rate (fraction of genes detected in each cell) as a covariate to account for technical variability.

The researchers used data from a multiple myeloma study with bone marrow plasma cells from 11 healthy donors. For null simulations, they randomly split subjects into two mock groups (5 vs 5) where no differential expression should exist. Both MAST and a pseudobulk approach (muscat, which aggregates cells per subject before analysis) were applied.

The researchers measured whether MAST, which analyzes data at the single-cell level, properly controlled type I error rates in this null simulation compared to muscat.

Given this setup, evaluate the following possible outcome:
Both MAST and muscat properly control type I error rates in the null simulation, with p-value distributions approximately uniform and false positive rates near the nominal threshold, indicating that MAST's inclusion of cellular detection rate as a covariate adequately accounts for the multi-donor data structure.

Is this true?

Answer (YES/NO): NO